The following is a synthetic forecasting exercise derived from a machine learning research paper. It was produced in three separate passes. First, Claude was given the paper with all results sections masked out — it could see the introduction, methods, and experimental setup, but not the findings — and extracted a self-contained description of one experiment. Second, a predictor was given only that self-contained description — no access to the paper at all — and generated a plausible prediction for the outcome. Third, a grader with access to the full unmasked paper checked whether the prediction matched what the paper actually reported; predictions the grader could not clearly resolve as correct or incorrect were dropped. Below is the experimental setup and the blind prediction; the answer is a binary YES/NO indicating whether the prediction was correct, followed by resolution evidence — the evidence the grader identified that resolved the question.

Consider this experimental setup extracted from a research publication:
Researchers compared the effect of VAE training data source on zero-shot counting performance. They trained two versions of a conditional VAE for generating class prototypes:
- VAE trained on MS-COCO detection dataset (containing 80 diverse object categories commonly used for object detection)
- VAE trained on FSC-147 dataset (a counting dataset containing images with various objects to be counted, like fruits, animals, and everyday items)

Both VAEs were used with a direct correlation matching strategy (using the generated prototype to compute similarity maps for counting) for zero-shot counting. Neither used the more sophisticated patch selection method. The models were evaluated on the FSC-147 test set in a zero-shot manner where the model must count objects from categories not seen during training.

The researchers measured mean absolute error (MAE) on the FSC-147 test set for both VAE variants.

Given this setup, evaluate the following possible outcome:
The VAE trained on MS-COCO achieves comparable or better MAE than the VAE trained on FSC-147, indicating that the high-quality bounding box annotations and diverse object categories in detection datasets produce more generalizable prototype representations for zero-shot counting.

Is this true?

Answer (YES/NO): NO